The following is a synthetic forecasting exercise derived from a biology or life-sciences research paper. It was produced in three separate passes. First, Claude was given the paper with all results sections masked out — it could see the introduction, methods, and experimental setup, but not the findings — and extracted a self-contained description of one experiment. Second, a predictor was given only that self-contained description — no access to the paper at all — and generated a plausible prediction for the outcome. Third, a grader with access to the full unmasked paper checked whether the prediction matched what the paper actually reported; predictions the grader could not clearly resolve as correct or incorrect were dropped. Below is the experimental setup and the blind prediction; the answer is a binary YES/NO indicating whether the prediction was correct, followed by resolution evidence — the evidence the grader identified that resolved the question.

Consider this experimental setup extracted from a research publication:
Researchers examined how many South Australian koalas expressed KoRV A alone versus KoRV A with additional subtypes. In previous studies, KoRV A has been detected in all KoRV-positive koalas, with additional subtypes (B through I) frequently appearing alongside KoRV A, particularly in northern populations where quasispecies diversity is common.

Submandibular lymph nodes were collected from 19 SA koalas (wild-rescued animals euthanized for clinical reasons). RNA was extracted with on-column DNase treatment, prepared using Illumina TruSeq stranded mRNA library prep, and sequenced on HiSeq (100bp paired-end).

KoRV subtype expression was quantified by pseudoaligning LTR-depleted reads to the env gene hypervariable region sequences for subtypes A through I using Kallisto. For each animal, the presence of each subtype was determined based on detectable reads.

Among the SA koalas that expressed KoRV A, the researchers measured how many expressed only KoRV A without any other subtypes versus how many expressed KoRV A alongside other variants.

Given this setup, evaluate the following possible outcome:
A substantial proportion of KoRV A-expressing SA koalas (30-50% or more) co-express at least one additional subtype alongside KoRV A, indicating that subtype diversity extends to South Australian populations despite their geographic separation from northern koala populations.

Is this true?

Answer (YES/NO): YES